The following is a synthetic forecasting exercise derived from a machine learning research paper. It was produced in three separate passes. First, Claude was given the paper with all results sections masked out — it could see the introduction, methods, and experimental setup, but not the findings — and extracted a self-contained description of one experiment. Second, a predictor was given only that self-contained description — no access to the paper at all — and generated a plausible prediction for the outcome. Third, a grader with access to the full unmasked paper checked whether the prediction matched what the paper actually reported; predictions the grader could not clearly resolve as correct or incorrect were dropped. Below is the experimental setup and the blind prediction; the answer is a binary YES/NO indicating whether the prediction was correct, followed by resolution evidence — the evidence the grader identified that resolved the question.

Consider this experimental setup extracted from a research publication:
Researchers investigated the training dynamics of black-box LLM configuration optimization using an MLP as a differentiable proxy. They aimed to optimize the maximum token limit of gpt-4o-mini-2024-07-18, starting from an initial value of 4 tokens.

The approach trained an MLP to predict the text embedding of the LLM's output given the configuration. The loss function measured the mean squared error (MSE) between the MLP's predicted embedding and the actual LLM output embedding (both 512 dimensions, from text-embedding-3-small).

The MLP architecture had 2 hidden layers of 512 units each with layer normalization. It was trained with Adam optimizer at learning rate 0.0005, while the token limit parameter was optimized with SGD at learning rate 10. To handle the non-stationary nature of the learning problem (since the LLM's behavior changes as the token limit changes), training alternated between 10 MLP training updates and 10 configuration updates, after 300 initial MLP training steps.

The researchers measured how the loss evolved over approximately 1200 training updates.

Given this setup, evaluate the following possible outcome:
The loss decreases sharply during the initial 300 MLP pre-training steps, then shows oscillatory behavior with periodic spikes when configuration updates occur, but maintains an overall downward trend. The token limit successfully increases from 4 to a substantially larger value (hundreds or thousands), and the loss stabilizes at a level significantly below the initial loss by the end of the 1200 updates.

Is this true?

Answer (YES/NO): NO